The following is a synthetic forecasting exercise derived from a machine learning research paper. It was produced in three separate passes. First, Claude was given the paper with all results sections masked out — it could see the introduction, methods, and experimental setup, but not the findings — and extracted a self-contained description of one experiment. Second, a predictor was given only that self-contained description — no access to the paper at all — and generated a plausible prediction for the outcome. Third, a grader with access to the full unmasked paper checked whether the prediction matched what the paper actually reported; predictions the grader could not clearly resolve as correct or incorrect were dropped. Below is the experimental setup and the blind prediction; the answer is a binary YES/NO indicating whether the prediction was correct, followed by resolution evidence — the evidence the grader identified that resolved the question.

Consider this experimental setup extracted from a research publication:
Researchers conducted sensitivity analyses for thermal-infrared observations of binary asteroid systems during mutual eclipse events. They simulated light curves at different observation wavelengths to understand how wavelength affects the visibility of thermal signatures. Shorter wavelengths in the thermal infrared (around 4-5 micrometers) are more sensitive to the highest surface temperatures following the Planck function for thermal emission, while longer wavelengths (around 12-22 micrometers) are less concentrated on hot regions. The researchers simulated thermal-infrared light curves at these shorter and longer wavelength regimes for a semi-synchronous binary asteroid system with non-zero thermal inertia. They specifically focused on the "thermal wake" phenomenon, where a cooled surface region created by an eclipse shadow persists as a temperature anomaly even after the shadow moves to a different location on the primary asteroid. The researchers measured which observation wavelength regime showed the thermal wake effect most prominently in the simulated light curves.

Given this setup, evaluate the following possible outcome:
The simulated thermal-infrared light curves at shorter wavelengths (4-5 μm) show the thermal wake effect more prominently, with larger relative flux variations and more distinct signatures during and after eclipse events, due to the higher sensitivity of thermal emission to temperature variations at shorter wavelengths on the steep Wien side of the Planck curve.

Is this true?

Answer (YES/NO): YES